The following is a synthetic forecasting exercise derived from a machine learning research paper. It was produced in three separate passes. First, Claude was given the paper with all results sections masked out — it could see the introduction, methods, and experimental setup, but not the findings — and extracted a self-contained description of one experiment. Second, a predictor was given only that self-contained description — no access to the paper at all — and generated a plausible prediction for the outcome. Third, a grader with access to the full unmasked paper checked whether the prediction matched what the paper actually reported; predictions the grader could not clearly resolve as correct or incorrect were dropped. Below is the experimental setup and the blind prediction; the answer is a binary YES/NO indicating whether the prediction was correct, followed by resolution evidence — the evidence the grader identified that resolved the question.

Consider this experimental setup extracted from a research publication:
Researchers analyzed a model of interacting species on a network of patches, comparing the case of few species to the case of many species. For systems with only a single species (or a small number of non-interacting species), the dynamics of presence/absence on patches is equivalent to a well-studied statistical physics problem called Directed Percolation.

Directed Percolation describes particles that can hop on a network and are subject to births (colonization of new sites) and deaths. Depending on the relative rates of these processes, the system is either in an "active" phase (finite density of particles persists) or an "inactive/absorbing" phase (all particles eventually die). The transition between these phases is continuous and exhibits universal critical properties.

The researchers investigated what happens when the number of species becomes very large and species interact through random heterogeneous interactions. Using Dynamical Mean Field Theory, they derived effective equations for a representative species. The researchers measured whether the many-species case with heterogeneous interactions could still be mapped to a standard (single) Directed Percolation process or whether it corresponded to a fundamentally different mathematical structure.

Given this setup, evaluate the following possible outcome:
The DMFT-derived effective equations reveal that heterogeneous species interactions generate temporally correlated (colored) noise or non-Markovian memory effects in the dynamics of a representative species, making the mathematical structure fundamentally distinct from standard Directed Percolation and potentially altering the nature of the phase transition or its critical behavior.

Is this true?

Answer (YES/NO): YES